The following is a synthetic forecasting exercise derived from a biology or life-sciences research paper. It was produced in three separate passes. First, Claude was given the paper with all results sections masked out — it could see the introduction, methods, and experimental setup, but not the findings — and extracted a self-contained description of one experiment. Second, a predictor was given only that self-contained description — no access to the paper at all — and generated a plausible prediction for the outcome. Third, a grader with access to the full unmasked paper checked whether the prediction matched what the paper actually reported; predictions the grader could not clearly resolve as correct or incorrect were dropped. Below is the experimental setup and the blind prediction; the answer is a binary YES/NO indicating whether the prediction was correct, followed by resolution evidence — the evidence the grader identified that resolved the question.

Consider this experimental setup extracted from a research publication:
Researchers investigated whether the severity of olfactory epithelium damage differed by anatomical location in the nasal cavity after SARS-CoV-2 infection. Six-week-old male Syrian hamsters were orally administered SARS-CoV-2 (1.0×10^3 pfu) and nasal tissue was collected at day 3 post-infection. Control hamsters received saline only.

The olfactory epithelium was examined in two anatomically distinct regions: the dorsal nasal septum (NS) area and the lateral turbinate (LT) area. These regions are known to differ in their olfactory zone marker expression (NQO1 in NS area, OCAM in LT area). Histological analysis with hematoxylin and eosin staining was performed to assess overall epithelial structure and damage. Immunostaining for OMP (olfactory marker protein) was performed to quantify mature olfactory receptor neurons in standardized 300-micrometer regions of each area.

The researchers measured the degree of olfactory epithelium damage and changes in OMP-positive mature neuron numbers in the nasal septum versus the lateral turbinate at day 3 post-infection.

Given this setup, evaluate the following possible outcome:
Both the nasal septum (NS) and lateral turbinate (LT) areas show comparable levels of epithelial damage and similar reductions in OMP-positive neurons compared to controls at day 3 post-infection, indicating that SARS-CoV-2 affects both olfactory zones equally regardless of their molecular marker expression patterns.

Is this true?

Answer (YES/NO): NO